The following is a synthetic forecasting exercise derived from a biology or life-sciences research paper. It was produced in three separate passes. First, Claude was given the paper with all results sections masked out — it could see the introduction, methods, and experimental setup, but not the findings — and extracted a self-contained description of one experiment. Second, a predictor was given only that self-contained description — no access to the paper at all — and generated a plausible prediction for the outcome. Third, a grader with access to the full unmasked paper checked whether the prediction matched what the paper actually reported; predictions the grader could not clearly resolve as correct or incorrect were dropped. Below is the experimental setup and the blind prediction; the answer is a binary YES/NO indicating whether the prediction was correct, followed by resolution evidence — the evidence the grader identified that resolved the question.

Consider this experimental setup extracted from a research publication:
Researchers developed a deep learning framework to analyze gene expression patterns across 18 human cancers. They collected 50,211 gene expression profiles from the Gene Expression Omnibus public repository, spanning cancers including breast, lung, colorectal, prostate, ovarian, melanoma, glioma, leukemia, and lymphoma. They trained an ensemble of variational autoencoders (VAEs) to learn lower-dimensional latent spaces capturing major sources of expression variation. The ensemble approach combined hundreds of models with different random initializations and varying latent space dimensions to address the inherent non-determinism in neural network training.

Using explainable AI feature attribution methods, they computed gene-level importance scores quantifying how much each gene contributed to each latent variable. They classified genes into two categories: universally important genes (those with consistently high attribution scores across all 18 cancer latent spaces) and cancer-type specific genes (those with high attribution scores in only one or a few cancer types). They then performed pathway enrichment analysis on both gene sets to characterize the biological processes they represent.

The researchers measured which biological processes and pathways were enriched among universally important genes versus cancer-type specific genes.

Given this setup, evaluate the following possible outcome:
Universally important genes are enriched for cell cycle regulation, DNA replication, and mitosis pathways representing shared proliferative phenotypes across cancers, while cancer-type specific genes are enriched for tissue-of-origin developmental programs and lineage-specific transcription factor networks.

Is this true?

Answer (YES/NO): NO